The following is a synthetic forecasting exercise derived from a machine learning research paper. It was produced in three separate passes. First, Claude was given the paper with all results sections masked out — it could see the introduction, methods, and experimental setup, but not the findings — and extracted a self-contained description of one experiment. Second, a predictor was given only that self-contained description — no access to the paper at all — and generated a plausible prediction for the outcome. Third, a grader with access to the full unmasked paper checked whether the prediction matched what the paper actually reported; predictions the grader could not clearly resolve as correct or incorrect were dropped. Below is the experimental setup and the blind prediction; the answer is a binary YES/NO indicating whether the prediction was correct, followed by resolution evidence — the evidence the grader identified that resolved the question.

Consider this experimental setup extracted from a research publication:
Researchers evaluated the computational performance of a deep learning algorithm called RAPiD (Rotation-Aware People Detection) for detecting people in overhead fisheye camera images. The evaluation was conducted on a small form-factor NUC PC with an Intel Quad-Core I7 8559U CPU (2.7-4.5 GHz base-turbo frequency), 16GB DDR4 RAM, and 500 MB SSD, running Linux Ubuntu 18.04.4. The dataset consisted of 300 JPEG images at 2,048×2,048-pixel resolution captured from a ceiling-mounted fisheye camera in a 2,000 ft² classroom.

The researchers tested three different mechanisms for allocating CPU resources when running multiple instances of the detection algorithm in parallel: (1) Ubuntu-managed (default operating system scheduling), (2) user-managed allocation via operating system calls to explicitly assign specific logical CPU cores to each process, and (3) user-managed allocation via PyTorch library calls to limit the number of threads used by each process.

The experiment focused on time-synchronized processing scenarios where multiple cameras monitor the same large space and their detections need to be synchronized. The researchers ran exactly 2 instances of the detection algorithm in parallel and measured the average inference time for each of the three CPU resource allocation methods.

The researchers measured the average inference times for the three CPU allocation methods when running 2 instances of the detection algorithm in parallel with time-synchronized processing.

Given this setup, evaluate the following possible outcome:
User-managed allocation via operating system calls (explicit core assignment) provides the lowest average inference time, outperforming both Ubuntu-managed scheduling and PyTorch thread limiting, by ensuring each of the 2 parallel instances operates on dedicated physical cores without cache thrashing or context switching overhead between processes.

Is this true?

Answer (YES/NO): NO